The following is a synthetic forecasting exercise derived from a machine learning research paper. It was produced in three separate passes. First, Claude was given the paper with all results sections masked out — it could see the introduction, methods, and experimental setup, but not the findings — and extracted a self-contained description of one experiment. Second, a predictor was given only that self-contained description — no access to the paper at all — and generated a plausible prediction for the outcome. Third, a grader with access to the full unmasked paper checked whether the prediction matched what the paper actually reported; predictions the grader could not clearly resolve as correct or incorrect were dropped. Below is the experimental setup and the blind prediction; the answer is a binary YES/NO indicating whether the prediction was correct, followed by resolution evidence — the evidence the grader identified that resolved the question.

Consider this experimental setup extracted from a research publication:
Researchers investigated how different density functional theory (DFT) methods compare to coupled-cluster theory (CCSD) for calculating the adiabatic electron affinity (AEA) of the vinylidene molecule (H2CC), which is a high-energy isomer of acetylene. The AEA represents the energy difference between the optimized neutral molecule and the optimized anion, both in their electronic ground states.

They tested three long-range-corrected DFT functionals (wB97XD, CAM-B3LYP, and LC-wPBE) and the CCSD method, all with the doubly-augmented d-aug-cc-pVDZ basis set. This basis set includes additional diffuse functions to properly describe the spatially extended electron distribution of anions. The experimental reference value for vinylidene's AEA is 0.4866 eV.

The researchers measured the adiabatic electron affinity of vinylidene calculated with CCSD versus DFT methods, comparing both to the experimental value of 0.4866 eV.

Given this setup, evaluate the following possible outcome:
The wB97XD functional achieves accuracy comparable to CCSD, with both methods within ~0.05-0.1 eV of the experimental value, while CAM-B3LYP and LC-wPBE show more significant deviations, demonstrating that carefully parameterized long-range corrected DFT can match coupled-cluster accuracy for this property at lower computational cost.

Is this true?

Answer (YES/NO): YES